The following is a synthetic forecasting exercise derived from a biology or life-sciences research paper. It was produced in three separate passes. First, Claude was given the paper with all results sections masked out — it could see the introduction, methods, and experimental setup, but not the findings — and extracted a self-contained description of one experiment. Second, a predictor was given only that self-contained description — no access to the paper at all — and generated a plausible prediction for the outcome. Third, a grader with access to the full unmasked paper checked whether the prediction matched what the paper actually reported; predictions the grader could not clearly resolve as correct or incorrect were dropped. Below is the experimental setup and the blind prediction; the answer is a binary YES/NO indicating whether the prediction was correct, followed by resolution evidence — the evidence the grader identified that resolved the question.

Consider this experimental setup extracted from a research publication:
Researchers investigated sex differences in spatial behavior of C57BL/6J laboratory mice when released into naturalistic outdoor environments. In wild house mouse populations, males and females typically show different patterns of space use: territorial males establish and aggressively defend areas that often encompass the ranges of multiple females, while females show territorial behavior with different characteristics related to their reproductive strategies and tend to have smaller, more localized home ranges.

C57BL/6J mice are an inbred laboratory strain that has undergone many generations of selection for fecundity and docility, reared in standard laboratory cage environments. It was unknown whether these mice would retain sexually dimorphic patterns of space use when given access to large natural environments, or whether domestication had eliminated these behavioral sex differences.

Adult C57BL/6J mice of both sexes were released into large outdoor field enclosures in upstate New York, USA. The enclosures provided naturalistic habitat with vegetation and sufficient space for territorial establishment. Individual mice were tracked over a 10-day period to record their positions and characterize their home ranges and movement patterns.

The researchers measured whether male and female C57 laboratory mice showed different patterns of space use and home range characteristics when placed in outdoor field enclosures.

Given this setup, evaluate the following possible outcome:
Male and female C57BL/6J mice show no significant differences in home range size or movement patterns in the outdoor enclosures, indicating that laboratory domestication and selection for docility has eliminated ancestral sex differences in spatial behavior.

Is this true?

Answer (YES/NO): NO